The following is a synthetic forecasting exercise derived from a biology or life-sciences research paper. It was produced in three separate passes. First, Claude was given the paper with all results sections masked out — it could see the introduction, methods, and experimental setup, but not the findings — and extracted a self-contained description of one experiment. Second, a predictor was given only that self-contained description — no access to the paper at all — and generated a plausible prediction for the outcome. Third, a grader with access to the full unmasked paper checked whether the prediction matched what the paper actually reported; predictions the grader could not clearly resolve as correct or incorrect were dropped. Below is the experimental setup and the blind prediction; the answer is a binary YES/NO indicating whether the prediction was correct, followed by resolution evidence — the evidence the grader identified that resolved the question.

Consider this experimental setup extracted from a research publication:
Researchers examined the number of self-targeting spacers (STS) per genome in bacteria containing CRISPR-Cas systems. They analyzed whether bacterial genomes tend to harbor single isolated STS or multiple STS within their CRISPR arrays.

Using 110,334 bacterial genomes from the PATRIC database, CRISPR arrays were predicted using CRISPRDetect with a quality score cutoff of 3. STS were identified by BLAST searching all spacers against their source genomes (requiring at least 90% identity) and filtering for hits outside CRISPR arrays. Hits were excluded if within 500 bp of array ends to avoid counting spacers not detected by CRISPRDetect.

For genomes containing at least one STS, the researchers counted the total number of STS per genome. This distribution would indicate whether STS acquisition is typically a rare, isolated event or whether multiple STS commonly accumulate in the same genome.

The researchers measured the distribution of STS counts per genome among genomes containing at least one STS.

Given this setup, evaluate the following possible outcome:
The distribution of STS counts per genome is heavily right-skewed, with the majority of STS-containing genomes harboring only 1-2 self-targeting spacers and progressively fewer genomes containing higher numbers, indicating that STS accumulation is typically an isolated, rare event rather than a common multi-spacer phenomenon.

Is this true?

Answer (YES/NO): YES